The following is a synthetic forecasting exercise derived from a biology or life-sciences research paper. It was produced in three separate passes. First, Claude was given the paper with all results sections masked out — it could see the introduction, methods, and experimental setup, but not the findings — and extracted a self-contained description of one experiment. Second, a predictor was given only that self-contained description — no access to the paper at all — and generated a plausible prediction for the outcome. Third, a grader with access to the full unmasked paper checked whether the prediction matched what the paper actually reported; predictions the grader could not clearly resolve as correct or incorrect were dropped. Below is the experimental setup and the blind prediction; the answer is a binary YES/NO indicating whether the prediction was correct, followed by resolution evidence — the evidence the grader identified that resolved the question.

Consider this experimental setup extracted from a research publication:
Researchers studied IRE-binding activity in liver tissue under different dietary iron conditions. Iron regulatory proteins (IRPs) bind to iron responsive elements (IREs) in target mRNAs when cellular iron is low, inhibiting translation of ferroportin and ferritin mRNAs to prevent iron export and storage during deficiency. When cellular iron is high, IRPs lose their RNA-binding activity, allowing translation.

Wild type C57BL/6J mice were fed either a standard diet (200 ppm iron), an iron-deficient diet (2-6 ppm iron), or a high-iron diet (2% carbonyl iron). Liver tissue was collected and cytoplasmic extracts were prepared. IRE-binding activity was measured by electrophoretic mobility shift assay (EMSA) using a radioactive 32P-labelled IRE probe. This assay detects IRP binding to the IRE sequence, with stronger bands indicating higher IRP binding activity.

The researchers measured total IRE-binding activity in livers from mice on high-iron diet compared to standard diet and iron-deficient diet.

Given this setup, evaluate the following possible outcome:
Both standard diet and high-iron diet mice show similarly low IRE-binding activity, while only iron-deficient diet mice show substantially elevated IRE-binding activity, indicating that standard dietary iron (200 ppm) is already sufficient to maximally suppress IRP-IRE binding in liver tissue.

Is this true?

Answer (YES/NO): NO